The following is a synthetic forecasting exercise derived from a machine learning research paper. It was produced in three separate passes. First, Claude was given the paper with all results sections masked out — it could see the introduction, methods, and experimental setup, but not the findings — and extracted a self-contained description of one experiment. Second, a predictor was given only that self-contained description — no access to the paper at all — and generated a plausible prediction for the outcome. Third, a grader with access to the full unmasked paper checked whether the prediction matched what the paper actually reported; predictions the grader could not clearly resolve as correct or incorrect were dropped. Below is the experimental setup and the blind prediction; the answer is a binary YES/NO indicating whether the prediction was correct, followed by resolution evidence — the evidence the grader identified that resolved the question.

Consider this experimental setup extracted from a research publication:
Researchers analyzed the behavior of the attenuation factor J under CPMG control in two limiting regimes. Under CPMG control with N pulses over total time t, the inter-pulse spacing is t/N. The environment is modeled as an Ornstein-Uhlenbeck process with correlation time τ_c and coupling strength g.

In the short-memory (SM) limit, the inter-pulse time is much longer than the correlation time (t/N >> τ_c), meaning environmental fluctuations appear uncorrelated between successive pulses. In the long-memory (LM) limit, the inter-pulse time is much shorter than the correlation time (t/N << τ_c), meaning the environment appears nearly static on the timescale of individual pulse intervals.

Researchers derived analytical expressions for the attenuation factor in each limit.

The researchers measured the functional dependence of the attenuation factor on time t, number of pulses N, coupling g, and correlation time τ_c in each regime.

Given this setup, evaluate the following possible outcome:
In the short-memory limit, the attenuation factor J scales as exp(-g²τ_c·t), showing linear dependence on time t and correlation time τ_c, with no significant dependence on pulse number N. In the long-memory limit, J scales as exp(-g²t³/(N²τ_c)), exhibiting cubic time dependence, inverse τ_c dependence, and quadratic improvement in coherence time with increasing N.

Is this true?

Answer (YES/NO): NO